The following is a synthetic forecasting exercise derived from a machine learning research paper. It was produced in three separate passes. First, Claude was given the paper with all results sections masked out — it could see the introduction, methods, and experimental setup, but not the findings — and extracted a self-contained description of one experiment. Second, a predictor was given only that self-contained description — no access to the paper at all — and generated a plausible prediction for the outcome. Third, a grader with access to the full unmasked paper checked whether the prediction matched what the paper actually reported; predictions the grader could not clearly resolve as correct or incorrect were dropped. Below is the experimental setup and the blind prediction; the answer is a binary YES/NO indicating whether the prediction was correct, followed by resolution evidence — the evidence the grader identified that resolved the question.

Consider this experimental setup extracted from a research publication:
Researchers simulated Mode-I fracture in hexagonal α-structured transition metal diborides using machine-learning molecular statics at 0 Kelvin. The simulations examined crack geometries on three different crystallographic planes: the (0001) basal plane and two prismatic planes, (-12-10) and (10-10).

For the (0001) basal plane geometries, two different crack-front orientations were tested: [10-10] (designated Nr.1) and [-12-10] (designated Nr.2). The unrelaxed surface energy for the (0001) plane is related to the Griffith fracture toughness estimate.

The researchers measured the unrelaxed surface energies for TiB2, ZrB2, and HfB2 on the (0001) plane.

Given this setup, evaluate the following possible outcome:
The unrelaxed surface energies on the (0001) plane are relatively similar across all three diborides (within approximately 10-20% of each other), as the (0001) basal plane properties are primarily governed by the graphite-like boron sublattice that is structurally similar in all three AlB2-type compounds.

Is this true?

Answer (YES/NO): YES